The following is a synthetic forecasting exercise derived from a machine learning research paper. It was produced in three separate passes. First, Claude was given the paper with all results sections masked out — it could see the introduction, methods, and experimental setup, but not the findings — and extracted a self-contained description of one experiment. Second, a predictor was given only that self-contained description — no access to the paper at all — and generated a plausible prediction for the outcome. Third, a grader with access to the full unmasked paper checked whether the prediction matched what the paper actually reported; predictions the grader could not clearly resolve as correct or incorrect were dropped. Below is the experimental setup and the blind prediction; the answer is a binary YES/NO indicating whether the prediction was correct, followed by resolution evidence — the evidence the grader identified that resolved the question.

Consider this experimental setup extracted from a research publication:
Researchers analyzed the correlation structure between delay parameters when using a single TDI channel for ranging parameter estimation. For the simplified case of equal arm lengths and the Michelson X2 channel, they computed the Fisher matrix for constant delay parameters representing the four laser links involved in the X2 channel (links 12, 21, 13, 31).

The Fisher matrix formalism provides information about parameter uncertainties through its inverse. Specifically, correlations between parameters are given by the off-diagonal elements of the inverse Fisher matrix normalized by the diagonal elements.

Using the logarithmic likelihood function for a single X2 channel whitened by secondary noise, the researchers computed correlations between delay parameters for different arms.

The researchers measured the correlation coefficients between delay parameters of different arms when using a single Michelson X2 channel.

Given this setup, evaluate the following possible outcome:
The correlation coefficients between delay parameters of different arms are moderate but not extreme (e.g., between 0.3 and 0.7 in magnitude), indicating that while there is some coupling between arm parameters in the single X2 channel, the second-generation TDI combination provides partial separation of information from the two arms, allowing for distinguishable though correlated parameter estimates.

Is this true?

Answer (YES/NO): NO